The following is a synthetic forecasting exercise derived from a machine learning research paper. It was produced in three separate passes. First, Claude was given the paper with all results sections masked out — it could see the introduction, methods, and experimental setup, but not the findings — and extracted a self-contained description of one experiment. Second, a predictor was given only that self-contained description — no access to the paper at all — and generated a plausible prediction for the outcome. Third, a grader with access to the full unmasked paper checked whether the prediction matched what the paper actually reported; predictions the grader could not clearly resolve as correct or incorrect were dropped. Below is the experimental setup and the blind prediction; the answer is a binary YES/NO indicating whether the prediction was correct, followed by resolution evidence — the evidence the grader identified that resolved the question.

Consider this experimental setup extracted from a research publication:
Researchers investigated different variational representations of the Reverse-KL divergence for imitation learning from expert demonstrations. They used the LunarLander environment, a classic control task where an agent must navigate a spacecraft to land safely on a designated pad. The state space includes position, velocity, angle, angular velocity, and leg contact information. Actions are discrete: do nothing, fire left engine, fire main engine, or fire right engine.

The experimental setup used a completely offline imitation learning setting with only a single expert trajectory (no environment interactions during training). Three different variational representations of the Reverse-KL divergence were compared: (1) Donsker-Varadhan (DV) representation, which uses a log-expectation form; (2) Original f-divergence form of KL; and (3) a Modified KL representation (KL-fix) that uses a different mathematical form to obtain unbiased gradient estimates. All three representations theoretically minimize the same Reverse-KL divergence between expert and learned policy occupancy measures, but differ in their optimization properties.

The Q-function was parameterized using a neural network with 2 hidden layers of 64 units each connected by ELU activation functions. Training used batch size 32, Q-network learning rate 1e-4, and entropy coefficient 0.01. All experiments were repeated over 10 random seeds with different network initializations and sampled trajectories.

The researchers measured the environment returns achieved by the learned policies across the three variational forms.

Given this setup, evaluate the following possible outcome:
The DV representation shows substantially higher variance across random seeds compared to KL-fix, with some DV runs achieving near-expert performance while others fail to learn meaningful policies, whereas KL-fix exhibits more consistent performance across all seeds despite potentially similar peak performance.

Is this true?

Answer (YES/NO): NO